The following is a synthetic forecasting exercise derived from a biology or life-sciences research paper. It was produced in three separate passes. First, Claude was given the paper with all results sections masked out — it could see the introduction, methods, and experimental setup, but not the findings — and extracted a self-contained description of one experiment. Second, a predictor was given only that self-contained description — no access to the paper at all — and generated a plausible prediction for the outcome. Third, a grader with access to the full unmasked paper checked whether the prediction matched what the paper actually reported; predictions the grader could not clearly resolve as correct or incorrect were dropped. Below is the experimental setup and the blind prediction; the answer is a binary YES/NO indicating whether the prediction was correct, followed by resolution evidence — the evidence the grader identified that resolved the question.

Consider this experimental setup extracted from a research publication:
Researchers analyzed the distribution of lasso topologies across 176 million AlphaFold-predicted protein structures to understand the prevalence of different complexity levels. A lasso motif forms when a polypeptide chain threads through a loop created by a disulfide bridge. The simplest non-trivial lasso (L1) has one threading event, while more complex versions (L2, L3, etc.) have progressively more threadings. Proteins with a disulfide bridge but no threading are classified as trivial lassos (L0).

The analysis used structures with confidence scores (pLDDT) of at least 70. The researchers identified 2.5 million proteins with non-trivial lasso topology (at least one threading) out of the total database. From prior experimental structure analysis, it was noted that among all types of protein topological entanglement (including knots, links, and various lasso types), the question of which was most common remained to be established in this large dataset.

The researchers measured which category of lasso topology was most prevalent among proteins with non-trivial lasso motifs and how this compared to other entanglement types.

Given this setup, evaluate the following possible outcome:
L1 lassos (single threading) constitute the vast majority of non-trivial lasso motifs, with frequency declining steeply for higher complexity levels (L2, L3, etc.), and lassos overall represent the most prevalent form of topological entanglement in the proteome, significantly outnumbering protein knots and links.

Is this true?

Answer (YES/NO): NO